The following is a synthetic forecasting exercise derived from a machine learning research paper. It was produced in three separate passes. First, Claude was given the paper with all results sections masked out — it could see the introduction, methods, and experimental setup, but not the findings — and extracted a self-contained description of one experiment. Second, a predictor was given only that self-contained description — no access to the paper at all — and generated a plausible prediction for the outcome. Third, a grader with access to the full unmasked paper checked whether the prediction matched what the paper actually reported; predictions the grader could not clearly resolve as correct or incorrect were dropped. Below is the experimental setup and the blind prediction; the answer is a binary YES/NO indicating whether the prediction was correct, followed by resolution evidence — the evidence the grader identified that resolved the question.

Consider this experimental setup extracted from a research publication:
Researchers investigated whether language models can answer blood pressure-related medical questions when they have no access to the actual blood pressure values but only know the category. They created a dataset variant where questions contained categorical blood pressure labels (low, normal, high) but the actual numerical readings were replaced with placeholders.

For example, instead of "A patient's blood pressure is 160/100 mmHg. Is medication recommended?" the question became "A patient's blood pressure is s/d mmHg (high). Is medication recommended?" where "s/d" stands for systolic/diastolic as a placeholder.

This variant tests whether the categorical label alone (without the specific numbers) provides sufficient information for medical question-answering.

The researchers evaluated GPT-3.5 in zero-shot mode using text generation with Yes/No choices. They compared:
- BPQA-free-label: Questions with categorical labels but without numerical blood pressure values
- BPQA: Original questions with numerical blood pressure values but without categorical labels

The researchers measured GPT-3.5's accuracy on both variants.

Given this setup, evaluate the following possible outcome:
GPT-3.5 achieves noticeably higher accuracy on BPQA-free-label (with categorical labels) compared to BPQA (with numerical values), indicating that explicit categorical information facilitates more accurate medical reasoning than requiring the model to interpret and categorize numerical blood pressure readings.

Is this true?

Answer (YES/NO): NO